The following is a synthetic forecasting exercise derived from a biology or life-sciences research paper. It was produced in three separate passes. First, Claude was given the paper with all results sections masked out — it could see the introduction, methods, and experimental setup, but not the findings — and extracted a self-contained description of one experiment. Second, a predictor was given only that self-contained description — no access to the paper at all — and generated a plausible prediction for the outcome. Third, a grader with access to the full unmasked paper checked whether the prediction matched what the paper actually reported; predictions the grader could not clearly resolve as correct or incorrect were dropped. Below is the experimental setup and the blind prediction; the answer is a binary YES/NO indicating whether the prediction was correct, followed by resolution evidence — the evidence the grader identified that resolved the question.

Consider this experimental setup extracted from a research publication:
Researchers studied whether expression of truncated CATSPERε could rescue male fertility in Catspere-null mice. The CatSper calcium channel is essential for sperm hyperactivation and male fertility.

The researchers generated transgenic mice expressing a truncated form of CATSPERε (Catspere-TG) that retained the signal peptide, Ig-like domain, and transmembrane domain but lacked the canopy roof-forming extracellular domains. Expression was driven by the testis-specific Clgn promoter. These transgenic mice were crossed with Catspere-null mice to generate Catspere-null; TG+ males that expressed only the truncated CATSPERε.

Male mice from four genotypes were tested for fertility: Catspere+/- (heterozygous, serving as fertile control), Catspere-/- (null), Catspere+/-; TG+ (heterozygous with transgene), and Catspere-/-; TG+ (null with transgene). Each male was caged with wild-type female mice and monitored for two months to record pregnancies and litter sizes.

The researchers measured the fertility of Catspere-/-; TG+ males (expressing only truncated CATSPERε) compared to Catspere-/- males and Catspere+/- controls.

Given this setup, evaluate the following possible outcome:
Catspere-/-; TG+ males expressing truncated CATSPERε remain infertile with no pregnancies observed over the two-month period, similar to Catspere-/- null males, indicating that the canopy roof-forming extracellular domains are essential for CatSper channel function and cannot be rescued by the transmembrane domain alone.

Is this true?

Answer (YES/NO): YES